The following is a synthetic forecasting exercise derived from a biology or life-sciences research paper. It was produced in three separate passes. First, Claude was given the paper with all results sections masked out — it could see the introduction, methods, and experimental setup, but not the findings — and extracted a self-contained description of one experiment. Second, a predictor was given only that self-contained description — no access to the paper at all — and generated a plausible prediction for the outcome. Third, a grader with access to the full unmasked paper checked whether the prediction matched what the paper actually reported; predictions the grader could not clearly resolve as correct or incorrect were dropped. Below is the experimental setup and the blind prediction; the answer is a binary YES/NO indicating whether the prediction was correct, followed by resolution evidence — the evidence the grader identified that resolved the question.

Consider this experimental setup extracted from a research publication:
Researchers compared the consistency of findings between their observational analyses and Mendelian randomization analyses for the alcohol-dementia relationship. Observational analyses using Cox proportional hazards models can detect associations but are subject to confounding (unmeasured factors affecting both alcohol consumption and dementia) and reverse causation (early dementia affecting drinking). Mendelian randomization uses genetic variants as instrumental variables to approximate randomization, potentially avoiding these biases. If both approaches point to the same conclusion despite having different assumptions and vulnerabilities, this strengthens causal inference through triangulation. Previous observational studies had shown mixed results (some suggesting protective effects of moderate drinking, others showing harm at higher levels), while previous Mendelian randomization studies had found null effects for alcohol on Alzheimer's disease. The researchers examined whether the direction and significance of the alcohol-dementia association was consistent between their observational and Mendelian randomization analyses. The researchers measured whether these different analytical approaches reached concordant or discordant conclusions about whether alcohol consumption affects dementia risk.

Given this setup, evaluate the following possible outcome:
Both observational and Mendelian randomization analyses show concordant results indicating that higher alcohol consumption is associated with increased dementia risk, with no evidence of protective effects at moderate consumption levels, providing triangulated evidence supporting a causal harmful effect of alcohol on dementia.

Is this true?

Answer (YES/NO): NO